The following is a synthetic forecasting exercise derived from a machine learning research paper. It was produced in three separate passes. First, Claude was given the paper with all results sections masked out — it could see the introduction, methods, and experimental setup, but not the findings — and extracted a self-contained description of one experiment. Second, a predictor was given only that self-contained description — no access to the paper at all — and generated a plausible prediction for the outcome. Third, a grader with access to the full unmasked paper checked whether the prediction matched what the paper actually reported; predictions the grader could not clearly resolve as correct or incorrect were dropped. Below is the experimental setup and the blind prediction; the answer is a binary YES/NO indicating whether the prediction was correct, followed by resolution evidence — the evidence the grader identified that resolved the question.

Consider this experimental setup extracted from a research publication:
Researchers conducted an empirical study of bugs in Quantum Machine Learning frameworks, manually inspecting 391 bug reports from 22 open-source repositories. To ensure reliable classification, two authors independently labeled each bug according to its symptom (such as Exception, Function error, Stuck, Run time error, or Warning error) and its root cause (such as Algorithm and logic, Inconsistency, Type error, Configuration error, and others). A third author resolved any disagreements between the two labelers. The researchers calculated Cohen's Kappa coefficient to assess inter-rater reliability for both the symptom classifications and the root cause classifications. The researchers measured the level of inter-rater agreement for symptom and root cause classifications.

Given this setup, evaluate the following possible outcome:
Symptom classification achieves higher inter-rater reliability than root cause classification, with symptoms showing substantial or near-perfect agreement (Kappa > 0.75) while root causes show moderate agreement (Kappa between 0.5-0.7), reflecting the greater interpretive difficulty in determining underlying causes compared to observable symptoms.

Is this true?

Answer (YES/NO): NO